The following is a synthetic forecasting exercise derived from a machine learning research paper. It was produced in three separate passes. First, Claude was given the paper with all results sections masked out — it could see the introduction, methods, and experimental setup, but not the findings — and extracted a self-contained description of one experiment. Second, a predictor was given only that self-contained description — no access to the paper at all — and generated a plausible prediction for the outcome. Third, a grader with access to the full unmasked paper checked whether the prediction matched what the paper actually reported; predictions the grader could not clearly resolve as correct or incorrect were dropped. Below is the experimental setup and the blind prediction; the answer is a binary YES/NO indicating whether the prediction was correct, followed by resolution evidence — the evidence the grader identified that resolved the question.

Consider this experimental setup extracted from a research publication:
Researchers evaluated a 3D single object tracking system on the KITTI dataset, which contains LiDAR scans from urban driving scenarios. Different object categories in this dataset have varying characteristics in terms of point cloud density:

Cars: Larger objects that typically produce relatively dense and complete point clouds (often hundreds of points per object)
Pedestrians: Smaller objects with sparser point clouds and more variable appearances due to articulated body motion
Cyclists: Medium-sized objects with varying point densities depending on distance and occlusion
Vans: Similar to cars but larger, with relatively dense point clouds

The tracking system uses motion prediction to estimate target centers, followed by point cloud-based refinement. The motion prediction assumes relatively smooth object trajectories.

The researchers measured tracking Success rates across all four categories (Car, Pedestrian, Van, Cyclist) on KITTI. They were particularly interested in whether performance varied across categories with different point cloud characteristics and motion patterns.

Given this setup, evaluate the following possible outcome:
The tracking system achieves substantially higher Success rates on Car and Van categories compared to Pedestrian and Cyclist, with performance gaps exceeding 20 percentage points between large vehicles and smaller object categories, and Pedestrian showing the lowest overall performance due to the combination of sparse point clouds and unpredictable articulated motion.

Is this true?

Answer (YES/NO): NO